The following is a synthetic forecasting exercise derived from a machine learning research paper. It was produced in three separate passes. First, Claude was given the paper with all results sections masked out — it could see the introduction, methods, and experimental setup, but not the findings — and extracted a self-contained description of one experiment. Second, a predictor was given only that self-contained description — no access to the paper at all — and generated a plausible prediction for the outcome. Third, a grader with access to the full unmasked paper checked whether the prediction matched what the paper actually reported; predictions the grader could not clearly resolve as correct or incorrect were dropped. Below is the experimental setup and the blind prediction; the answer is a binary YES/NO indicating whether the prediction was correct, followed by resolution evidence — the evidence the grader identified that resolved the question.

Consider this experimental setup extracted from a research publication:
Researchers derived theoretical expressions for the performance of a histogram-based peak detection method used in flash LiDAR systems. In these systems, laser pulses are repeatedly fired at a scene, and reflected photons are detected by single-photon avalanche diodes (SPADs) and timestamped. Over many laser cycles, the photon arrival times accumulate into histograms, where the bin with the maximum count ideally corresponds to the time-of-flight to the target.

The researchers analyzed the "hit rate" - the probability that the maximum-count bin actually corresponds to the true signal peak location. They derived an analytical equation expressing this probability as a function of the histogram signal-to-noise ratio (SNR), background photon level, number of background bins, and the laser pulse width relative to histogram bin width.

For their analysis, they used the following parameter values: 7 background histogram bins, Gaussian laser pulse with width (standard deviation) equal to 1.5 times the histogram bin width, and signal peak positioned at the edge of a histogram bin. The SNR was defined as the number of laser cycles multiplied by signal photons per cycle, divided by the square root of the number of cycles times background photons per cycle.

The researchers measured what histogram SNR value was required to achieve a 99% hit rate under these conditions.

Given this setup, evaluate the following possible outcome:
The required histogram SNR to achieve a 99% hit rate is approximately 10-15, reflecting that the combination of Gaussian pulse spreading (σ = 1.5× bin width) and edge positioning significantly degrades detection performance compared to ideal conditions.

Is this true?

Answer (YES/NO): NO